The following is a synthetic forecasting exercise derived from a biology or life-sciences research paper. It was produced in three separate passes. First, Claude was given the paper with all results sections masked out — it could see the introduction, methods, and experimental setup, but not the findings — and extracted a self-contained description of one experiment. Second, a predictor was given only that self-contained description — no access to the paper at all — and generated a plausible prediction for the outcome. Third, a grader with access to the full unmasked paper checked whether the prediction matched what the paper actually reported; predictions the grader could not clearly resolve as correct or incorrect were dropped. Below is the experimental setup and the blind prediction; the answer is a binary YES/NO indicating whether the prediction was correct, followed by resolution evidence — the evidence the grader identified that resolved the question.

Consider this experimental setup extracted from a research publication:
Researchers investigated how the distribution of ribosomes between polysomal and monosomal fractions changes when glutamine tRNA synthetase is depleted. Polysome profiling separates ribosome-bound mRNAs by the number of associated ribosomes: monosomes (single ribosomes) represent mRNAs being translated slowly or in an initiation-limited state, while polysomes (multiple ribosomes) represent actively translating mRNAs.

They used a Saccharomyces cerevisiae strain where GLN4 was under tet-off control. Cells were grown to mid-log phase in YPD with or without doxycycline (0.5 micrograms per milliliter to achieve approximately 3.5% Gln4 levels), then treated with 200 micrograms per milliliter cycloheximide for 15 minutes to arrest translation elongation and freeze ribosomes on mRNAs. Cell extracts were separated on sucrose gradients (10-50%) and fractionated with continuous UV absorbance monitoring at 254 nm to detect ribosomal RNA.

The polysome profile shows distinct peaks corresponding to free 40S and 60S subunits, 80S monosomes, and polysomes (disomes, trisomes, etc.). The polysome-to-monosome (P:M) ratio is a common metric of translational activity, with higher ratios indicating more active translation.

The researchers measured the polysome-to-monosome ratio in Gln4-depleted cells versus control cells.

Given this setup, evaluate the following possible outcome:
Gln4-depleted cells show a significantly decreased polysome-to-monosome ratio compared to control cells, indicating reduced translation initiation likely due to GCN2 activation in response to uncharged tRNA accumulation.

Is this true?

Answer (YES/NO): NO